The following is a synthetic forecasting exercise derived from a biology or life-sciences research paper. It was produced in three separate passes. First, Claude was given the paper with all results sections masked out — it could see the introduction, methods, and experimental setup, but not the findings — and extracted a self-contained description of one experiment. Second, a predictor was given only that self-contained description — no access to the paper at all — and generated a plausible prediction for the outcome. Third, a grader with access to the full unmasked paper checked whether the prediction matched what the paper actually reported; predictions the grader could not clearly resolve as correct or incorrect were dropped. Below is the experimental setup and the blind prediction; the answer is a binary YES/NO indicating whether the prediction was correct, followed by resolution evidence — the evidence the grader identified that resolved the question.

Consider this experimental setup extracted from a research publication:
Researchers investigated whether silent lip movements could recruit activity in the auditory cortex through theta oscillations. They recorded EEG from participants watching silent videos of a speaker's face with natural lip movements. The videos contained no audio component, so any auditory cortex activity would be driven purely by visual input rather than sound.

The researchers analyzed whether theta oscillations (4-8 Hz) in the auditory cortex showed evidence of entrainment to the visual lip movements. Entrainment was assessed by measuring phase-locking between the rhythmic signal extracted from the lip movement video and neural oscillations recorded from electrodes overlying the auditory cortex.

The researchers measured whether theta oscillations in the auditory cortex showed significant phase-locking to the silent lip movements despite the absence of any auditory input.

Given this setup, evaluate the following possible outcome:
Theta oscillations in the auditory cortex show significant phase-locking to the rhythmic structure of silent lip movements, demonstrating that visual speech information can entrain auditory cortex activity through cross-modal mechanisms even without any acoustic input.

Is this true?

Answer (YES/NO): YES